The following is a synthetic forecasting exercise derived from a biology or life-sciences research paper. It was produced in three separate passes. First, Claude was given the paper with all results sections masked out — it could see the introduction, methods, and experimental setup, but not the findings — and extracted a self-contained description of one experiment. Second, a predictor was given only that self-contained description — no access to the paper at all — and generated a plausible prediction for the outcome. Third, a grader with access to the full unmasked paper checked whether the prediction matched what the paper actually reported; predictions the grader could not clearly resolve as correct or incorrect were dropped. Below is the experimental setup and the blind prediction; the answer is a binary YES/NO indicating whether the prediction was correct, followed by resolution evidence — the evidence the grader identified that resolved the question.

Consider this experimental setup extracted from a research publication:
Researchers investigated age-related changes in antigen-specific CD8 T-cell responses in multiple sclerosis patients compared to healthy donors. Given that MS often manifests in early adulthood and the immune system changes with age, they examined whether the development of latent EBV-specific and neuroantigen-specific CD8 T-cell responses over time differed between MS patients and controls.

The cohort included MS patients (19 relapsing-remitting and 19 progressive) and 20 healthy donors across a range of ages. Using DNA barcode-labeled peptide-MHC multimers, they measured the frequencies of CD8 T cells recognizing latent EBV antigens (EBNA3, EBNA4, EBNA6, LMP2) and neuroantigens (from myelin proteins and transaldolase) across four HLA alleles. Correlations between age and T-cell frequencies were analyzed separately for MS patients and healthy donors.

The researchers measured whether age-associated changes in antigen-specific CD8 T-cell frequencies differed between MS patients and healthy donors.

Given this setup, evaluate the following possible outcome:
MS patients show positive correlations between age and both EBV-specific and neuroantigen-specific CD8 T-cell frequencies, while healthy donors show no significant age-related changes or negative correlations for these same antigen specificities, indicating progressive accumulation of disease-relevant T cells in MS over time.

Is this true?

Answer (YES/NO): NO